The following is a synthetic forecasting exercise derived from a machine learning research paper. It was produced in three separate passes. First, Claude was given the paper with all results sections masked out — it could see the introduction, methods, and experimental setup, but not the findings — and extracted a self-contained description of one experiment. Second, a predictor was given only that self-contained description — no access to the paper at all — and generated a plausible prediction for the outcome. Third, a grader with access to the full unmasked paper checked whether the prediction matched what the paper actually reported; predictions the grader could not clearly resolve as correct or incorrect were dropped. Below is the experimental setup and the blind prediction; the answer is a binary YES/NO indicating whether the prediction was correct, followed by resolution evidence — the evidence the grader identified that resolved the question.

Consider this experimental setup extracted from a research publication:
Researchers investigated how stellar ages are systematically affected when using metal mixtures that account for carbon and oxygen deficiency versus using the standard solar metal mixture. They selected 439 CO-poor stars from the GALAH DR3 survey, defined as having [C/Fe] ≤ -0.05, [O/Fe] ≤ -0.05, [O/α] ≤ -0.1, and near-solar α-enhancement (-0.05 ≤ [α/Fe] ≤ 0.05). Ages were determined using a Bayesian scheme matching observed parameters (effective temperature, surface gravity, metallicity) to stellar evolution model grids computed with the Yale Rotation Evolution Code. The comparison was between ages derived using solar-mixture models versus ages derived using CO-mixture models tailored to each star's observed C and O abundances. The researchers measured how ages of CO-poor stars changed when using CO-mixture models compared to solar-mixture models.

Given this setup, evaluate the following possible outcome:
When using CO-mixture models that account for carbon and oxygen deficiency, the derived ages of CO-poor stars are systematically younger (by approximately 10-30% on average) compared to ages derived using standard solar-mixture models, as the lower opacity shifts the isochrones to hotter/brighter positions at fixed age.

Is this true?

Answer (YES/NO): NO